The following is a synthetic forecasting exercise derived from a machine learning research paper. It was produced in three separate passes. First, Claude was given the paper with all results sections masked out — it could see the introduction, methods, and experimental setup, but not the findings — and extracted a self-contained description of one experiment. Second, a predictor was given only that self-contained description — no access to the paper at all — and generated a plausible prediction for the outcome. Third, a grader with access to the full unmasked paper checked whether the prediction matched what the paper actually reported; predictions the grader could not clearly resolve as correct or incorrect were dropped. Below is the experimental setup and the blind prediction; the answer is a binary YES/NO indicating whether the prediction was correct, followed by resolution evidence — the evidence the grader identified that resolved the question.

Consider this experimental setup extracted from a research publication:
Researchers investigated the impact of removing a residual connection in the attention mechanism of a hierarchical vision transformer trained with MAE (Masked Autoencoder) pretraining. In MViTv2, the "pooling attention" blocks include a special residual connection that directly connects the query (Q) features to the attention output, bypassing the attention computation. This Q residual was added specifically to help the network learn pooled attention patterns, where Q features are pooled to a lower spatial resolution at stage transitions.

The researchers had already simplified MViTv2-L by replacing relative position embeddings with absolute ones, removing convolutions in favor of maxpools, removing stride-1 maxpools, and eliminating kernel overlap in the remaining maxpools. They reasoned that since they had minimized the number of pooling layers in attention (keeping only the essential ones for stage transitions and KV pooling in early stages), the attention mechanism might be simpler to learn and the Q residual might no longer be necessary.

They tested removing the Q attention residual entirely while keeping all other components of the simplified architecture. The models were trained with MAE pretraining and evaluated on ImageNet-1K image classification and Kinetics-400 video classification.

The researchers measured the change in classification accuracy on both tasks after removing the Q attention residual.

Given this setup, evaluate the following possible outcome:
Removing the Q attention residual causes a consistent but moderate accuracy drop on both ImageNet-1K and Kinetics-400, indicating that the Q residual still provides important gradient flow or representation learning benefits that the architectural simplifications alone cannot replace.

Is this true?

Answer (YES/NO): NO